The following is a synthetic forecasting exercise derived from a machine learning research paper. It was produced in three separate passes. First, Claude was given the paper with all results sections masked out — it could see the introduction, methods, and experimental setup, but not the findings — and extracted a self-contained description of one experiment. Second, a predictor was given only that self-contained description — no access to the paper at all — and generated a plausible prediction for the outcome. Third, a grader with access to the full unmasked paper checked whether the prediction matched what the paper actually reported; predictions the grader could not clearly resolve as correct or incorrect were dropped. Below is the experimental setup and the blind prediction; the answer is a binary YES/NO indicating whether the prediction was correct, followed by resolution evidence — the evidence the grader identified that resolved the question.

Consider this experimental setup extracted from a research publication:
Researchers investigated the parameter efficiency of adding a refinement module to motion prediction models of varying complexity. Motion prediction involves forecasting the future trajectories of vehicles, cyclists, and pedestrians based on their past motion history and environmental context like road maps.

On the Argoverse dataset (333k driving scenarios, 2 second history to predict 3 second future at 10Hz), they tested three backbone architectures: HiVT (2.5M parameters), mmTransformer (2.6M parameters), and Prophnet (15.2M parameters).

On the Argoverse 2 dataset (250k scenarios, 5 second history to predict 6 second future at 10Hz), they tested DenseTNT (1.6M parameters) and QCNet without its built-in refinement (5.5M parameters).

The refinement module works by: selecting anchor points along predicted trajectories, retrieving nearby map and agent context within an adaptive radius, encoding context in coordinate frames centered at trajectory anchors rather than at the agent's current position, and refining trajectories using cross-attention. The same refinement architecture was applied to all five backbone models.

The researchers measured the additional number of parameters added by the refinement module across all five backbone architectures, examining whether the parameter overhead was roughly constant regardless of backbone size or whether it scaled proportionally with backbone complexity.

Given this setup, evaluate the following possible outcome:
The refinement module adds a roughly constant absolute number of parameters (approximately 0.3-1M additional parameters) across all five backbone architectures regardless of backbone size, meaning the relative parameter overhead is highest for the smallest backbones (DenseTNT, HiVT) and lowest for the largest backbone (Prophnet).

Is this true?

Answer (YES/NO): NO